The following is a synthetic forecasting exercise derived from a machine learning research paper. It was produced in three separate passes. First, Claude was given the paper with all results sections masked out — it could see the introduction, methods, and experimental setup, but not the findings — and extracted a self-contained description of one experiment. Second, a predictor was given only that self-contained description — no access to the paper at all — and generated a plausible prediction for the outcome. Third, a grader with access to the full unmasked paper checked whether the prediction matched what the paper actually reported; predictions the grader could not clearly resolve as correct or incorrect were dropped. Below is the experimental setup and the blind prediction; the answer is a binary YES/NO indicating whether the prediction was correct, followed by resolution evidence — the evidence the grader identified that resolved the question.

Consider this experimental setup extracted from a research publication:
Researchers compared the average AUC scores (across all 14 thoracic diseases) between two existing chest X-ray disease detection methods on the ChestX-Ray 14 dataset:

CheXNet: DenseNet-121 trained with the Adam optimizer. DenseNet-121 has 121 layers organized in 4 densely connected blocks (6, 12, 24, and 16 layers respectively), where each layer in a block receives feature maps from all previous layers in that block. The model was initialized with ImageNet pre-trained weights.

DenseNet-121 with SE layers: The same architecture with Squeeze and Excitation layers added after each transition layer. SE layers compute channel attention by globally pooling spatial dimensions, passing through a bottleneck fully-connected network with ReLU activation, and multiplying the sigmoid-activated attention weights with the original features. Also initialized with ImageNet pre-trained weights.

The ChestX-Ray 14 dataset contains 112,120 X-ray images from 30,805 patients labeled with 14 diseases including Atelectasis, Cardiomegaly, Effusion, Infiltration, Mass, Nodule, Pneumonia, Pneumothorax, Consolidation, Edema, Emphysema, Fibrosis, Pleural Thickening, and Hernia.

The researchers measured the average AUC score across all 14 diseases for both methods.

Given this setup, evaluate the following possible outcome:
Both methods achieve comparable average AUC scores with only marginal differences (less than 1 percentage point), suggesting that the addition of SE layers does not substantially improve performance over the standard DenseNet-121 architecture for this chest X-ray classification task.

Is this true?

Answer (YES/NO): YES